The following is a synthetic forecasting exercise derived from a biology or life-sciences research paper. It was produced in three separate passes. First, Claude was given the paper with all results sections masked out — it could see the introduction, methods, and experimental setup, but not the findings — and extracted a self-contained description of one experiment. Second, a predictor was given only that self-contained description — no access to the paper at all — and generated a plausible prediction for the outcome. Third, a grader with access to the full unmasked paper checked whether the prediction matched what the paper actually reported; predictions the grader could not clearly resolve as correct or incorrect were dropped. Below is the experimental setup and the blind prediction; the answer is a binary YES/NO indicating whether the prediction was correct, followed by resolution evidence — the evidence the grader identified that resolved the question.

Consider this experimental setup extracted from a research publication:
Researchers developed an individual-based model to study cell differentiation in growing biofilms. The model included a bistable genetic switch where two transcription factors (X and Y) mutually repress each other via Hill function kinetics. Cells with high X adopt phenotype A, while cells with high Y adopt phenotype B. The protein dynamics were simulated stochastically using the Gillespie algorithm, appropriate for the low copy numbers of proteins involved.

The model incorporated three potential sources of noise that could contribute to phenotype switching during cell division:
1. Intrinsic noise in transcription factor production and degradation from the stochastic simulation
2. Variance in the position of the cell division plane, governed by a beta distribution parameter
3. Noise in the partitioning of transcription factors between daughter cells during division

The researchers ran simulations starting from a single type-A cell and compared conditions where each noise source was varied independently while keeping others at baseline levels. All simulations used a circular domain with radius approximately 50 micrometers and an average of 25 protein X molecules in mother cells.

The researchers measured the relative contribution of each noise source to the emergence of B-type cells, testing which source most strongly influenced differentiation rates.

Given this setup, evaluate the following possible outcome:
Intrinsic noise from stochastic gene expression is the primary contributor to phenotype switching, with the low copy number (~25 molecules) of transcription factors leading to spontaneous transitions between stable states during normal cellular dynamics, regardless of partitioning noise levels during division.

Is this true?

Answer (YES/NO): NO